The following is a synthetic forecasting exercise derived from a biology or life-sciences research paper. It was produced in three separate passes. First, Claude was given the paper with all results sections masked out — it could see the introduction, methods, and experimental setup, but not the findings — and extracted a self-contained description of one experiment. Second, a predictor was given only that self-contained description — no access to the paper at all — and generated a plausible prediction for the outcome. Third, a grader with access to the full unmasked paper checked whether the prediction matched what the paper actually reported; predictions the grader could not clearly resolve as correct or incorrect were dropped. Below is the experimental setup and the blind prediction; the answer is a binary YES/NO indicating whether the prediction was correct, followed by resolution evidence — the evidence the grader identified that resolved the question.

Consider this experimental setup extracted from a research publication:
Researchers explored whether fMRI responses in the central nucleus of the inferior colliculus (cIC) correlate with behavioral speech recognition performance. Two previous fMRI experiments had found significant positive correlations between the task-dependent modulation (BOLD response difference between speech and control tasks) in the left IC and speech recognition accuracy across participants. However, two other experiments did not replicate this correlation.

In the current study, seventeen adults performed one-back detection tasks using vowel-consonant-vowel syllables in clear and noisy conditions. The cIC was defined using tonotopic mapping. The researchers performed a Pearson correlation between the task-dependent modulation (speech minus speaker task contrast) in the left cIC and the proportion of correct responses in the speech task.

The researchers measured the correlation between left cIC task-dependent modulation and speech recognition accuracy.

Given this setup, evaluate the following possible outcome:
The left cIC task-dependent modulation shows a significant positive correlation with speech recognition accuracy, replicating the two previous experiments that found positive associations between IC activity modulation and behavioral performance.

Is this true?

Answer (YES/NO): NO